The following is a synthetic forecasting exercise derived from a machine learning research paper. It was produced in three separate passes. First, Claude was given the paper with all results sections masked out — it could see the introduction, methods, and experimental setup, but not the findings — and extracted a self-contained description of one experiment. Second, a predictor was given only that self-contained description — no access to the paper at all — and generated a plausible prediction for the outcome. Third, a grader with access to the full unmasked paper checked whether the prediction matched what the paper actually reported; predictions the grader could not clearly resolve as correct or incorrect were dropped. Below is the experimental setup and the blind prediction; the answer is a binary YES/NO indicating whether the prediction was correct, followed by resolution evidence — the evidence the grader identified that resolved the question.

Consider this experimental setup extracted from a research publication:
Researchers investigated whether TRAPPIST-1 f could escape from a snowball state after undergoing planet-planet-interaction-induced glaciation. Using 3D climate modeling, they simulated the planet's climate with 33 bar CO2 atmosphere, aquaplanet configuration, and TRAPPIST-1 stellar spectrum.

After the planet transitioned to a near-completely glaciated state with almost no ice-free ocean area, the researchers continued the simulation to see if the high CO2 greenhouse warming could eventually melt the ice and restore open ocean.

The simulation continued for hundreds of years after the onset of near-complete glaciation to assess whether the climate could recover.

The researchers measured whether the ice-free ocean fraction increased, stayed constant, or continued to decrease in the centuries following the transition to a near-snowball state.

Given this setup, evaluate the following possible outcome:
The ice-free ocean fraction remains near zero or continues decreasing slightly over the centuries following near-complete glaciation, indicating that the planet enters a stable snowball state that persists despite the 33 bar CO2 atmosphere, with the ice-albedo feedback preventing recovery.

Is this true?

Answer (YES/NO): YES